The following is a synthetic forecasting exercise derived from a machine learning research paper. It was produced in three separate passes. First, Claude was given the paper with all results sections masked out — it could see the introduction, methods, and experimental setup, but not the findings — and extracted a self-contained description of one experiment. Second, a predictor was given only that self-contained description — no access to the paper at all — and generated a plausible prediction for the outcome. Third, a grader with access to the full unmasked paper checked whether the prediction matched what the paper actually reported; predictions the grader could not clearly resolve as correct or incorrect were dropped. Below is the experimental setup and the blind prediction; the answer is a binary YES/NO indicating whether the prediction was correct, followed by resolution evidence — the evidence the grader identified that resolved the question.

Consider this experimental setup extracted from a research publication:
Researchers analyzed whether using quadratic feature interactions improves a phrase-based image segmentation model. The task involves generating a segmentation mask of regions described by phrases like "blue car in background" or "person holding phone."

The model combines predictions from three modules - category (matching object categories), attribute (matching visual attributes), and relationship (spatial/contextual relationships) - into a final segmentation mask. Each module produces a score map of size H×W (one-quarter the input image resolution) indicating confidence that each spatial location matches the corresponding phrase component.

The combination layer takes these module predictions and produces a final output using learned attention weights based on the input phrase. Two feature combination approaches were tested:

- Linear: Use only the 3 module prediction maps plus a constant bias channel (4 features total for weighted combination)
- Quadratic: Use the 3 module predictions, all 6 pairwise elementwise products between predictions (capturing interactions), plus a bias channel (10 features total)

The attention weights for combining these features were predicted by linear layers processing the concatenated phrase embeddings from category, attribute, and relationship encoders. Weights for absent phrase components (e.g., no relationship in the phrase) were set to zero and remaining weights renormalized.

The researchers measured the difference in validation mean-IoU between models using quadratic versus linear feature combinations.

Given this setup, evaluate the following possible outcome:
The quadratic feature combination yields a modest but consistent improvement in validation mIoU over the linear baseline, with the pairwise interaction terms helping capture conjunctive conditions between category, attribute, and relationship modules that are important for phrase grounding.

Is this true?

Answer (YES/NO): NO